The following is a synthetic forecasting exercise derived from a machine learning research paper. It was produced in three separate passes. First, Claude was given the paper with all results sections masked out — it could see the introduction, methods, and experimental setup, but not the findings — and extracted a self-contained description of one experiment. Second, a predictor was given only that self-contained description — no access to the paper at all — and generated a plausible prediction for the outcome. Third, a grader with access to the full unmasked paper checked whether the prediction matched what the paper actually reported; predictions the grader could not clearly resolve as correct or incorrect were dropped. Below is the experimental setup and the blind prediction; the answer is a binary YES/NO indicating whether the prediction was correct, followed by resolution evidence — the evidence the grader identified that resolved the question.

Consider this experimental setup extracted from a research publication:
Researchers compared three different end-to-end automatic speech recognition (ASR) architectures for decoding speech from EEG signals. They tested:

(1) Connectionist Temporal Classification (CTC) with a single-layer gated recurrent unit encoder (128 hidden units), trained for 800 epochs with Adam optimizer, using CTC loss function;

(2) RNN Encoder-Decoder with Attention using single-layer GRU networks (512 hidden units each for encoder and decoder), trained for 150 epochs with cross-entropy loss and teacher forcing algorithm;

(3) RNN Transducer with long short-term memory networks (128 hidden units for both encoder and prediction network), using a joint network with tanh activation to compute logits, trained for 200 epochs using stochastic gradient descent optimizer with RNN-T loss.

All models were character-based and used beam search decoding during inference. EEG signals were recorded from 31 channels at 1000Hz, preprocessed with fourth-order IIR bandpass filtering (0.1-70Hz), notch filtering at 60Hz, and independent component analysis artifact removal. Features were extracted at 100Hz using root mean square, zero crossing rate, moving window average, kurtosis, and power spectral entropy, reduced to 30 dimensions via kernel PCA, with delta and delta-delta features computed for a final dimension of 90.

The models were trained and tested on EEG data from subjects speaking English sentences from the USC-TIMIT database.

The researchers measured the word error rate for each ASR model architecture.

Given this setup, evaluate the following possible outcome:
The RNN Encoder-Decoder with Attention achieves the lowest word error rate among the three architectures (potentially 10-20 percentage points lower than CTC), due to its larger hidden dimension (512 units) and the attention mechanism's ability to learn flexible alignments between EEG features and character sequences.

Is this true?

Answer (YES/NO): NO